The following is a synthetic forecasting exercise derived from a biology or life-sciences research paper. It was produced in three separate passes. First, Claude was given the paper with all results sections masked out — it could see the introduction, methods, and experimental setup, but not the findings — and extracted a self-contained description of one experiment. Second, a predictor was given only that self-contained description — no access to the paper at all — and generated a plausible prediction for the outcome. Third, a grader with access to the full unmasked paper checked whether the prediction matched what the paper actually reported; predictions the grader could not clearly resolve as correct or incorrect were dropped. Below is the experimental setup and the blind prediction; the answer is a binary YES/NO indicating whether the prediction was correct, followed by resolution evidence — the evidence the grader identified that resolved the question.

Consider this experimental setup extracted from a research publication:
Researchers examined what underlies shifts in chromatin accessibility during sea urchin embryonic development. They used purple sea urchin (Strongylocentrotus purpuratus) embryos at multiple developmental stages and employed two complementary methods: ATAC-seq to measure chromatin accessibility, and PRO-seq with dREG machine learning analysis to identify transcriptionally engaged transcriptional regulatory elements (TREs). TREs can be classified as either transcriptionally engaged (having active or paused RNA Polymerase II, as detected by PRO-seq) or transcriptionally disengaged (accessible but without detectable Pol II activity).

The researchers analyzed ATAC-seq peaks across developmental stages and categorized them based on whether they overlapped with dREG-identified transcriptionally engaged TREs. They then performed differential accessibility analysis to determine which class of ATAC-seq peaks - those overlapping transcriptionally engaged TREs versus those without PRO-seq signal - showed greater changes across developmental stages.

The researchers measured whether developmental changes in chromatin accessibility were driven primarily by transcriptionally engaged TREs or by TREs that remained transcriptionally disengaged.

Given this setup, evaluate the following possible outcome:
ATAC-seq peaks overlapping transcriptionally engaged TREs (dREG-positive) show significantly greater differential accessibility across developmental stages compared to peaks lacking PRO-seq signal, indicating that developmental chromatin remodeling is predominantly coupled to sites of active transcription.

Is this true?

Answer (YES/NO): YES